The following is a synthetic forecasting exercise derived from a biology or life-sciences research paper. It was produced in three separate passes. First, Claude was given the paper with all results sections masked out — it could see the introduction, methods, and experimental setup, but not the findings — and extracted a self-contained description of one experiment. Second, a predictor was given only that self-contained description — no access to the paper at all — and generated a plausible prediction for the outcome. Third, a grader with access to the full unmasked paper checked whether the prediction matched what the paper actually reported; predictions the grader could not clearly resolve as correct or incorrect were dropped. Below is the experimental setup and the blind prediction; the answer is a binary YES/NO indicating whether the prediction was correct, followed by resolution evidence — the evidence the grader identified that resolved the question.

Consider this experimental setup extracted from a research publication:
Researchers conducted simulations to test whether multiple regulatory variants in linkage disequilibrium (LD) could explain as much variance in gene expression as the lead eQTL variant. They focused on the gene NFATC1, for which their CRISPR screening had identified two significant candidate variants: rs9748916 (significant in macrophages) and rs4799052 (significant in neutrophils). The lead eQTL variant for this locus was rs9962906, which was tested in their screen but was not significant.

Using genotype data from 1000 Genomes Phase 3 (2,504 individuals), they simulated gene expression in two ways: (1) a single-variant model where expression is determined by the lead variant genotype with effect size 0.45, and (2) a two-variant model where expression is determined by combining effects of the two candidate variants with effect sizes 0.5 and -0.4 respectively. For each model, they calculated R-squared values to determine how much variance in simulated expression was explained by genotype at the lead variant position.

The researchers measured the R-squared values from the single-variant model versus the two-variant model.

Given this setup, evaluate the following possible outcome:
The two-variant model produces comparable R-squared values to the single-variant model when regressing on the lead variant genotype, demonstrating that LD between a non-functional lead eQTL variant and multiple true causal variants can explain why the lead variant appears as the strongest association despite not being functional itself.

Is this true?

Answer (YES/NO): YES